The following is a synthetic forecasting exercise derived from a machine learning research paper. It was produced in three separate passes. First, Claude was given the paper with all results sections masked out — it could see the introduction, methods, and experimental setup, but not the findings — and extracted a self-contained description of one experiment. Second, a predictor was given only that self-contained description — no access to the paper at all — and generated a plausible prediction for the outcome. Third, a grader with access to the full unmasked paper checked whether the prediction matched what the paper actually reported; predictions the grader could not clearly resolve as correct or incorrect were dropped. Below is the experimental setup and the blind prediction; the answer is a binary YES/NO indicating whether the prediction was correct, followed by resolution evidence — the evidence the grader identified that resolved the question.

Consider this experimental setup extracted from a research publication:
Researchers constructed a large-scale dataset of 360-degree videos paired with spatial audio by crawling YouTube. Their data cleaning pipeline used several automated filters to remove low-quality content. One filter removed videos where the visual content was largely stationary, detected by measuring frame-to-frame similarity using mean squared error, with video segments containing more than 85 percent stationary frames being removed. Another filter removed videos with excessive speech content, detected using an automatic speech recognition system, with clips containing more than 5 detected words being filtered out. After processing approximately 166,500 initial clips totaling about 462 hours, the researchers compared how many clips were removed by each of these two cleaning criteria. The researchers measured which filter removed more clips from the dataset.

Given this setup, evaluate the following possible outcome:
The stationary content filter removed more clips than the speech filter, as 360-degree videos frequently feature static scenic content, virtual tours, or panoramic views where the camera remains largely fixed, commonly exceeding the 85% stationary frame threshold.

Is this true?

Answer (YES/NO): NO